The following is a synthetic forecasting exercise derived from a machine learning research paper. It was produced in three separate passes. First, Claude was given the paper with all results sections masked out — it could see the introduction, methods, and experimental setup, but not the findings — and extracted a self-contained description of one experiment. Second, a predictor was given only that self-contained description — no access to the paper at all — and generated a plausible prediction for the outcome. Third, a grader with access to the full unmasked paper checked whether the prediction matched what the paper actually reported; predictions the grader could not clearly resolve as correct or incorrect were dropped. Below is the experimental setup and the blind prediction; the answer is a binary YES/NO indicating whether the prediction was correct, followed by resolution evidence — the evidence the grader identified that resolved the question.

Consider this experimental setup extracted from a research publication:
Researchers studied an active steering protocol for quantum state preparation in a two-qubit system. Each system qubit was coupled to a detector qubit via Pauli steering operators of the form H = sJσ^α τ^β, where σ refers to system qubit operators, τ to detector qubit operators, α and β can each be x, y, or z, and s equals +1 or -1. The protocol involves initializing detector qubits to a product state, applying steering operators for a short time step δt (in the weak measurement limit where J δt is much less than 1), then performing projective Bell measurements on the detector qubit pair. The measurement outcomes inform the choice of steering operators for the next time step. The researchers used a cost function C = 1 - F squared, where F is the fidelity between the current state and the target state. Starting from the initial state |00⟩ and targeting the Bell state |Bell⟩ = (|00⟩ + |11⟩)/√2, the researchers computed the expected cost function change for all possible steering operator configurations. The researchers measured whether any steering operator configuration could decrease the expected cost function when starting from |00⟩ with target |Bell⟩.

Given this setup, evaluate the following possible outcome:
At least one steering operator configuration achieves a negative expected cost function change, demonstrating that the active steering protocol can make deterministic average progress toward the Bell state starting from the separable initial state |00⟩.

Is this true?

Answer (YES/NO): NO